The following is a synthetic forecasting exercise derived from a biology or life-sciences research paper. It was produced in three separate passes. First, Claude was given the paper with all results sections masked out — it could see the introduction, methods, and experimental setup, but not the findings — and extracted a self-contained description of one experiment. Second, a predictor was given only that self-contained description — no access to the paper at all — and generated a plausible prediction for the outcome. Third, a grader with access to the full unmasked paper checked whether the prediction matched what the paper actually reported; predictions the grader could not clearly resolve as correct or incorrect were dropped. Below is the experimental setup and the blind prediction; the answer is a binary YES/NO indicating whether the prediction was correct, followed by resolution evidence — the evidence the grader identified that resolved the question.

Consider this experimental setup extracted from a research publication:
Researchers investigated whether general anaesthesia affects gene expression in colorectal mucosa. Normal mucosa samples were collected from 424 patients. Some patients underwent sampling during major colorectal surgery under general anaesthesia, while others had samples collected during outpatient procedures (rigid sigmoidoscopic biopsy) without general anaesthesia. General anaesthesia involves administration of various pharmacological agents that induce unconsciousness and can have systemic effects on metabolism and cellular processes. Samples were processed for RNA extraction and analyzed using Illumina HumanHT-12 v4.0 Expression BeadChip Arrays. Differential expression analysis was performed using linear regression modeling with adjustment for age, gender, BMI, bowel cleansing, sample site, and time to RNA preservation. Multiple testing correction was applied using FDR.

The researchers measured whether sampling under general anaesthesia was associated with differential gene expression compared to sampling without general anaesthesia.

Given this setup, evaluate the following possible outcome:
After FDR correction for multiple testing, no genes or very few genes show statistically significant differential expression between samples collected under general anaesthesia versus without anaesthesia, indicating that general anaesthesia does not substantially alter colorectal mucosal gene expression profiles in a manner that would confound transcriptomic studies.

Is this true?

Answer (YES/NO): NO